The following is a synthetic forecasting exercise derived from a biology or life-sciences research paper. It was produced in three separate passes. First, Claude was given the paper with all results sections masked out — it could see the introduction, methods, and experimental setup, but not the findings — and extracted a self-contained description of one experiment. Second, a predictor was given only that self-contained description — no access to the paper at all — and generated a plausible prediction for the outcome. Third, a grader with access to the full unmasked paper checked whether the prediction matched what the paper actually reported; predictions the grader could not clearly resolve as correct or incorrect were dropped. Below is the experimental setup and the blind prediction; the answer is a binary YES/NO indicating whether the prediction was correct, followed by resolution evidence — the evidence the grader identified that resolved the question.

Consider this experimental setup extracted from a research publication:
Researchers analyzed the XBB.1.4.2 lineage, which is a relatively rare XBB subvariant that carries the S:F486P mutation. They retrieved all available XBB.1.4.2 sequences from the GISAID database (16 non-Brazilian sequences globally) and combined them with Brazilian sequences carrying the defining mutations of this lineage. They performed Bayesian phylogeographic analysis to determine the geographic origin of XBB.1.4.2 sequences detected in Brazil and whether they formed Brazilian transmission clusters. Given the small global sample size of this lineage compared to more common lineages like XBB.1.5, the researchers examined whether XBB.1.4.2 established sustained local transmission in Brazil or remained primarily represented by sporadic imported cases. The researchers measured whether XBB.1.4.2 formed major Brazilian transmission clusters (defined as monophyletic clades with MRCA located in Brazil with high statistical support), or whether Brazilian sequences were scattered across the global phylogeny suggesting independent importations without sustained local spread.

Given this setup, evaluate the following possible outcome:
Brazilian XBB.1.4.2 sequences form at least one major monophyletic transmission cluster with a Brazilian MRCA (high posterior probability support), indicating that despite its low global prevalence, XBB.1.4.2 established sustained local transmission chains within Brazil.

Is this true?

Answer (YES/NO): YES